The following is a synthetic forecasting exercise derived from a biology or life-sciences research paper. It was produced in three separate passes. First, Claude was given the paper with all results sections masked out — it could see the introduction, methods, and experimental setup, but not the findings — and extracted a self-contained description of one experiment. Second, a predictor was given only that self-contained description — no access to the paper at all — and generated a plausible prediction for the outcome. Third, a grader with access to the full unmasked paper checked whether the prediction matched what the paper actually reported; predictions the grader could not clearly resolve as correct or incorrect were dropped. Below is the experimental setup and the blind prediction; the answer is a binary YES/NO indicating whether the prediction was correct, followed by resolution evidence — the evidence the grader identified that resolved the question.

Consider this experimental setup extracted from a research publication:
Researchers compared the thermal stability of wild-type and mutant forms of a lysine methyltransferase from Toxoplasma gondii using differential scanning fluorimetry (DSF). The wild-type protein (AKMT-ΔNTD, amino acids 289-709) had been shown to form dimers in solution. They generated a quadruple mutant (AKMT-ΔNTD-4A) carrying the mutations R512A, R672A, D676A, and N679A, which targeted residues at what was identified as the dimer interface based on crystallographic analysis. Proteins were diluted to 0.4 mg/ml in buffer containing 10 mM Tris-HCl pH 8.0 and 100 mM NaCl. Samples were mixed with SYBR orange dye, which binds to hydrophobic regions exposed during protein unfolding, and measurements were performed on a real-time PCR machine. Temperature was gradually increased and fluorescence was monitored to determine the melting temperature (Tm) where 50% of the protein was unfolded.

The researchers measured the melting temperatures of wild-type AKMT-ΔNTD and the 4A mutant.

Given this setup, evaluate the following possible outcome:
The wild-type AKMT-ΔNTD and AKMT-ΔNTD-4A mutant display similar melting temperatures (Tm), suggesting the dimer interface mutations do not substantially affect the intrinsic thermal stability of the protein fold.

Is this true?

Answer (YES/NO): NO